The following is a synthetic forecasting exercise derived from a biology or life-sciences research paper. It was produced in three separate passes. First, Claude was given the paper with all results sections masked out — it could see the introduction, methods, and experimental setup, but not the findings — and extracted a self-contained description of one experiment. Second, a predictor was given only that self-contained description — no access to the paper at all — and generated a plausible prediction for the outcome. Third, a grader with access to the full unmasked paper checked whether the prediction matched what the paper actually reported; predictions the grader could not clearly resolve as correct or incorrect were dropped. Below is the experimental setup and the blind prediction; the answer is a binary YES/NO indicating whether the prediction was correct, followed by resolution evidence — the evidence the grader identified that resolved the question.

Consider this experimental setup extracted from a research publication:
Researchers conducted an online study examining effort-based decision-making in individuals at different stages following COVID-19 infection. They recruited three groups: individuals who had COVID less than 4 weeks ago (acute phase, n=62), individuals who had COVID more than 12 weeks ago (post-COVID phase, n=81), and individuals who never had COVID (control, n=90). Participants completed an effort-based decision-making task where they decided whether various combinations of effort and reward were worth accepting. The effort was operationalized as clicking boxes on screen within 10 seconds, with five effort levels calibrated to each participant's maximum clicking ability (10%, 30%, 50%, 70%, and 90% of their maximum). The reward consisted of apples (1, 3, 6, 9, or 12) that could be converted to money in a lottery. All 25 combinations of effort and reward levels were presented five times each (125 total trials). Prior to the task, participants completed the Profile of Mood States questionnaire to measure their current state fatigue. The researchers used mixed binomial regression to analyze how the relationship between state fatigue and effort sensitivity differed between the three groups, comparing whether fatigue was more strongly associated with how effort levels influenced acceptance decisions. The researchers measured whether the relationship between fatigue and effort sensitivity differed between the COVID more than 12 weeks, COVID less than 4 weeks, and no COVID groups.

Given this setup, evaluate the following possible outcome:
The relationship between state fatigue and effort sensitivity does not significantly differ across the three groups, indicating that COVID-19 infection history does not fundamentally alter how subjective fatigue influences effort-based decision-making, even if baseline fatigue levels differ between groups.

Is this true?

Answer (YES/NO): YES